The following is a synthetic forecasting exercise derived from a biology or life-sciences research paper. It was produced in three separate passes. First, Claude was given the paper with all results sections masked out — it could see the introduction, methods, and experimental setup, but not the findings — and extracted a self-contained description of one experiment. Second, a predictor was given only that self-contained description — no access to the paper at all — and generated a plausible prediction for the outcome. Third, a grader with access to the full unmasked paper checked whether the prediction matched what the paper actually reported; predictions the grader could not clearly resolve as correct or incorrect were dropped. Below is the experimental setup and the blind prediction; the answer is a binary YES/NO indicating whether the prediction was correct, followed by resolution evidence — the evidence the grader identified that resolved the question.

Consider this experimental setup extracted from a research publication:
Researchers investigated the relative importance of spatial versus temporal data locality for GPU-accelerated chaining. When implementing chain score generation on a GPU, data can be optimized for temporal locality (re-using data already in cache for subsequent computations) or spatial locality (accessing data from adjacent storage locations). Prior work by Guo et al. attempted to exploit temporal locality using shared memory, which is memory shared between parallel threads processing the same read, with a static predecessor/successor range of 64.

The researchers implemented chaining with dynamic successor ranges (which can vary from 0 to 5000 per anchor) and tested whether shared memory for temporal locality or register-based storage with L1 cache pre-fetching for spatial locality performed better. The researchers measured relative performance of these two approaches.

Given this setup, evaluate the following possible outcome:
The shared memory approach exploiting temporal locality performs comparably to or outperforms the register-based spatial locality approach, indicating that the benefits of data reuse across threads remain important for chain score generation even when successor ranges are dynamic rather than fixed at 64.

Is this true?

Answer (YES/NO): NO